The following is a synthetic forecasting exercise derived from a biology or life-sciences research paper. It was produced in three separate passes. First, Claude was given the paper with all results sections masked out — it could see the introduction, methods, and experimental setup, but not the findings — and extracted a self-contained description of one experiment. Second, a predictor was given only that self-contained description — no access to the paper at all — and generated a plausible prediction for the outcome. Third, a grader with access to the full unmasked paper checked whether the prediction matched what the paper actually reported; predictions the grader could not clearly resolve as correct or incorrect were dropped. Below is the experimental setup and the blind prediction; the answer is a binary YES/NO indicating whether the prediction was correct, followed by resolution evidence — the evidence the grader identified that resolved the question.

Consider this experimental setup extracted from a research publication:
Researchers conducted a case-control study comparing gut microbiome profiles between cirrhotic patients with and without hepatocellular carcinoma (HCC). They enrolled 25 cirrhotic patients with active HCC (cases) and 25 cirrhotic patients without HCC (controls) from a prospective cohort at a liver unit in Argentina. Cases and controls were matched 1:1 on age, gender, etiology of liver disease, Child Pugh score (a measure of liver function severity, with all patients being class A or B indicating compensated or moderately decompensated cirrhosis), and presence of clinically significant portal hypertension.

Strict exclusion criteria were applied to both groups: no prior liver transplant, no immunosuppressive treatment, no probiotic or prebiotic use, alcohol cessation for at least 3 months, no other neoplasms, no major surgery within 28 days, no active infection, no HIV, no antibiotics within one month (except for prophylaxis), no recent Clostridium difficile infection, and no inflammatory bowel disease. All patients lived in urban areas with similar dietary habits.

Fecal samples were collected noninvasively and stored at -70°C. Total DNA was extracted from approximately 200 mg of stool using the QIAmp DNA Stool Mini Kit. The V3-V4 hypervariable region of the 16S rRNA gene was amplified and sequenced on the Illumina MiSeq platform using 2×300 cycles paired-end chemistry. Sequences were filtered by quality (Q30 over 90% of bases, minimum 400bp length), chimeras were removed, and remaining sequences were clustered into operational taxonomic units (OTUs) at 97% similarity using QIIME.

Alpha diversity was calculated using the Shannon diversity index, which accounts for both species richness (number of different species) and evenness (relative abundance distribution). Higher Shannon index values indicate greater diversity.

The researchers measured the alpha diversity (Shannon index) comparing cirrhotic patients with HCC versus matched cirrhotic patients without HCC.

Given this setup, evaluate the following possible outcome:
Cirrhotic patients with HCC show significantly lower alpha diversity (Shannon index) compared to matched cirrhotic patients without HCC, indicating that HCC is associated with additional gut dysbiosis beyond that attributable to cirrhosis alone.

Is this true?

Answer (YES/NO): NO